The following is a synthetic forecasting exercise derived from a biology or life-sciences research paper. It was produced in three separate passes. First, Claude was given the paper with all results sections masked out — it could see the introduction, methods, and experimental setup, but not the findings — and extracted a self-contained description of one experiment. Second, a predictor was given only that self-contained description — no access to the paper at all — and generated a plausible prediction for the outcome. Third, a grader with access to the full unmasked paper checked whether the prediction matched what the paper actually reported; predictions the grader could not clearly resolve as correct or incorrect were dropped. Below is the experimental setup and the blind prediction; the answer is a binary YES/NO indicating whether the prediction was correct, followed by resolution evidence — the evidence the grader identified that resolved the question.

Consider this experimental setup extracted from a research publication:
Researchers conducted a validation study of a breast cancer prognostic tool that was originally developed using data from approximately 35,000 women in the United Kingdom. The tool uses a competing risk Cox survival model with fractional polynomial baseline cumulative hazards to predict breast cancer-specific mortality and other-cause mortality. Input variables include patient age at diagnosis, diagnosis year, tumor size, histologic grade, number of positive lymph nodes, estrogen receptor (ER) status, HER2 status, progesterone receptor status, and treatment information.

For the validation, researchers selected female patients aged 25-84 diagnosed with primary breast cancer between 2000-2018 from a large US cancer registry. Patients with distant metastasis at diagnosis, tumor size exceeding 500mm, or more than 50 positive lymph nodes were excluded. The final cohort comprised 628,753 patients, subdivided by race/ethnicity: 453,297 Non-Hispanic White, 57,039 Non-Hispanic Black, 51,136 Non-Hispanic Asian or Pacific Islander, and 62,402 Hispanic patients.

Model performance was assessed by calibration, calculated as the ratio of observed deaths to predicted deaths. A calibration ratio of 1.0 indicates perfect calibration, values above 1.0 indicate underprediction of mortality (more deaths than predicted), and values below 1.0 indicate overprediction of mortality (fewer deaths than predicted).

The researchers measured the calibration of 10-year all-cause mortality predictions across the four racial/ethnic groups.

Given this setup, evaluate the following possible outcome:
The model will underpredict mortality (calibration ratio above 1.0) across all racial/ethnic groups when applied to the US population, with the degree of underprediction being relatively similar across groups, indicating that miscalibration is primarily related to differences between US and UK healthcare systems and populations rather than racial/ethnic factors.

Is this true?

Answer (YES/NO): NO